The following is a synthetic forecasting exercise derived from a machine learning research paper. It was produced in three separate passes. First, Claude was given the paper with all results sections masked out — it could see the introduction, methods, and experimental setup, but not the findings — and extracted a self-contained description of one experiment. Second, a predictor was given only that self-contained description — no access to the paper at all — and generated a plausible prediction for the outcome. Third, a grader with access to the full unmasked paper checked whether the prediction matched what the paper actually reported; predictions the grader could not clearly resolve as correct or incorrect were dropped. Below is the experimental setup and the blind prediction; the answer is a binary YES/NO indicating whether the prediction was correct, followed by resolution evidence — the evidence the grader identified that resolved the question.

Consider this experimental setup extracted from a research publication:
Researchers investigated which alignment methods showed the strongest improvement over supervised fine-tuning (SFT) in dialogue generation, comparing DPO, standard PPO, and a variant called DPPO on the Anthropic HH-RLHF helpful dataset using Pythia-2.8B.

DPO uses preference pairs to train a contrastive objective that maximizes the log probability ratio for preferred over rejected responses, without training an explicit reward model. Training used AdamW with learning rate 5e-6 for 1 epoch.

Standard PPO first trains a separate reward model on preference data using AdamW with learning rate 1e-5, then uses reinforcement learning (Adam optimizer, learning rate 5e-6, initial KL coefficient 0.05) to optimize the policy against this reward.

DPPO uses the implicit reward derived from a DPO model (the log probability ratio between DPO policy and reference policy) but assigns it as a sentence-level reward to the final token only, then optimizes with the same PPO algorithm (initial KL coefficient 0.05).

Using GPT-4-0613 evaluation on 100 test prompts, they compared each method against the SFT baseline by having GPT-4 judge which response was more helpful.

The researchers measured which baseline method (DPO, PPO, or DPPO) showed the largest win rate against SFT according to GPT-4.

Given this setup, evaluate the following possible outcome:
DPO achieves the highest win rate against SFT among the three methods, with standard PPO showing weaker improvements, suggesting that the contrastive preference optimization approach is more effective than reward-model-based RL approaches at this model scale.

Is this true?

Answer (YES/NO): NO